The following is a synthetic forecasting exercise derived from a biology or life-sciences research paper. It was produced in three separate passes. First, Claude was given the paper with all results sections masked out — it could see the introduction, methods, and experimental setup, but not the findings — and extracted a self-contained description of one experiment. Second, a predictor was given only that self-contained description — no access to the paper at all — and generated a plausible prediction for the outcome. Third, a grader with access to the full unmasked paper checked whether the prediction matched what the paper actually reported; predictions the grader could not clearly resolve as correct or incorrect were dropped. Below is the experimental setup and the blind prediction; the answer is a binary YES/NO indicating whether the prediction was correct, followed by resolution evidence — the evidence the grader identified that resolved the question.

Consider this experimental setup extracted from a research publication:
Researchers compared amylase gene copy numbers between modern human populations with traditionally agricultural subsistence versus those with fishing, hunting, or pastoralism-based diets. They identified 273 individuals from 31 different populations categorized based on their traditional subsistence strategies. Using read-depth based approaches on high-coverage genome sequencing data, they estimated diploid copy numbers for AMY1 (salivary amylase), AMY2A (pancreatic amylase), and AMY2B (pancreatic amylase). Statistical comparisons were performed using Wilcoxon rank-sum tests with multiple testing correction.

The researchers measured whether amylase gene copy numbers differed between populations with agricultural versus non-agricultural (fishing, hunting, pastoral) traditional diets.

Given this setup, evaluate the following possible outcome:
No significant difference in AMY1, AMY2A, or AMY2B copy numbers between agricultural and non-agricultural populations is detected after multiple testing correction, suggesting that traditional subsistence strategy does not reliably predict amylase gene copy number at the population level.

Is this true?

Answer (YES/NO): NO